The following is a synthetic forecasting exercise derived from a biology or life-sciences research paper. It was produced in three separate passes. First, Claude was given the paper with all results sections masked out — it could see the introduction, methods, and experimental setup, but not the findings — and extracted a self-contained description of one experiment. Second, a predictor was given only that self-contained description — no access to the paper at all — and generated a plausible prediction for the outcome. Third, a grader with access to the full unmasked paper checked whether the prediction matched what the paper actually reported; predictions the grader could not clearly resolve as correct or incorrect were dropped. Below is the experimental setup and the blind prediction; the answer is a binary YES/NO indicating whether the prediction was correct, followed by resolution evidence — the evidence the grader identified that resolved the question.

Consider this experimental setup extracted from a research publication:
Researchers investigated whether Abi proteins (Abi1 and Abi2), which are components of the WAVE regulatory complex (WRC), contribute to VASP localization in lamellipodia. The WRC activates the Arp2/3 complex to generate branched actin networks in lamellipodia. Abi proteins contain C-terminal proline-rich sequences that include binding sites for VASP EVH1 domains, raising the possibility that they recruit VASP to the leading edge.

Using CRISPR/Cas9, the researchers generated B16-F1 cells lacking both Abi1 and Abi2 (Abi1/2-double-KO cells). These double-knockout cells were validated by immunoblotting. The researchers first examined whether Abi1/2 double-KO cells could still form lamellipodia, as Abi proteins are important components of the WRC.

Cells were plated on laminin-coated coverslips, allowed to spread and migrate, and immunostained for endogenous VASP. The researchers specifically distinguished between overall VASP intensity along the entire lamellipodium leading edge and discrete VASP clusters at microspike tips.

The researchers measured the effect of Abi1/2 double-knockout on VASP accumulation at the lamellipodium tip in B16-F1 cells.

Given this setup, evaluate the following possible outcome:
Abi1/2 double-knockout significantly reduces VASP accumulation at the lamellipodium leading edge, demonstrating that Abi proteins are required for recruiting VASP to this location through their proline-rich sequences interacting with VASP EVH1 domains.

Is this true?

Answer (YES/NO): YES